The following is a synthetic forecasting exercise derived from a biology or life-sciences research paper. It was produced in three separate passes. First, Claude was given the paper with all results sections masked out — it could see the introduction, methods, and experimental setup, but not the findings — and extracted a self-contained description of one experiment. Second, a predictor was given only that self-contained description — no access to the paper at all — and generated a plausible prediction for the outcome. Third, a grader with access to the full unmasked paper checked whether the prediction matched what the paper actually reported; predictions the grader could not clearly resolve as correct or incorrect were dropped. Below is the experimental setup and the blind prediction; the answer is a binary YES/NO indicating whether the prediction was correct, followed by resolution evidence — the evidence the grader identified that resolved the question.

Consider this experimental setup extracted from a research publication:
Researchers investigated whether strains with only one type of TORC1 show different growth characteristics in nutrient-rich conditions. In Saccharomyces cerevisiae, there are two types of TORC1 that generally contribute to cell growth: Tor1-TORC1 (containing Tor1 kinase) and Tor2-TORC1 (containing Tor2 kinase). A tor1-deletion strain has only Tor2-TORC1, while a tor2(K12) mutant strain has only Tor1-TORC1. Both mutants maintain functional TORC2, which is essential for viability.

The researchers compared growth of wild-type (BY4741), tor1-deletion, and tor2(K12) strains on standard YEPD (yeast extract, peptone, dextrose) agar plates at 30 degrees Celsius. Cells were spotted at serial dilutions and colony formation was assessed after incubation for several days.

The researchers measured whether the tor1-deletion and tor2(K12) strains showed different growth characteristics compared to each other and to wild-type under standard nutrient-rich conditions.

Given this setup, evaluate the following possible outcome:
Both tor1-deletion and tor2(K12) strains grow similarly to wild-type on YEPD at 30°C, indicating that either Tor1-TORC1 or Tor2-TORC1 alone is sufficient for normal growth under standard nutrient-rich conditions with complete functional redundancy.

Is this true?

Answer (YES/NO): YES